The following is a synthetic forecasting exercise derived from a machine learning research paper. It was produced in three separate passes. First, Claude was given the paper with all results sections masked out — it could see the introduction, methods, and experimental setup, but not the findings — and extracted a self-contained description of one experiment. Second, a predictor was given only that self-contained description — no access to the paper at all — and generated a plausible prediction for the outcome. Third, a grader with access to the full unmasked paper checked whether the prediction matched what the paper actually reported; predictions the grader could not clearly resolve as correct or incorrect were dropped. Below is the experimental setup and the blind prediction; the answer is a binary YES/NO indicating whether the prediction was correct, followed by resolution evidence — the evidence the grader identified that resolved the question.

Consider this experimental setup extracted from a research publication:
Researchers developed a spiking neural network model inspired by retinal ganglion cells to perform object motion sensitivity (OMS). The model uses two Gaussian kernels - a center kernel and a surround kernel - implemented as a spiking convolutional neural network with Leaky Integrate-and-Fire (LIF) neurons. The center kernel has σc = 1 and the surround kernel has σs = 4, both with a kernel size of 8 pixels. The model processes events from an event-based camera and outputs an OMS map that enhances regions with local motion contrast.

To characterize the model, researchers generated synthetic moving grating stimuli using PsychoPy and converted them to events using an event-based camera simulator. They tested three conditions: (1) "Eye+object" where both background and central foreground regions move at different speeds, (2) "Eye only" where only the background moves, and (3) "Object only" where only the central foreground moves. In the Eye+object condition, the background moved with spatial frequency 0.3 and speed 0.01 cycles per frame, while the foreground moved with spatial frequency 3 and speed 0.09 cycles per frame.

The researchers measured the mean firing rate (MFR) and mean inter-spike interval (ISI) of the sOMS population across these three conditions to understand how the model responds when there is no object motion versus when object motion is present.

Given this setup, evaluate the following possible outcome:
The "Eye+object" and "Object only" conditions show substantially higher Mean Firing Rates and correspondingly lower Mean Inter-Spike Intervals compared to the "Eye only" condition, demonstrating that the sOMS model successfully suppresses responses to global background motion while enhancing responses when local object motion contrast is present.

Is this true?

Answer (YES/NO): NO